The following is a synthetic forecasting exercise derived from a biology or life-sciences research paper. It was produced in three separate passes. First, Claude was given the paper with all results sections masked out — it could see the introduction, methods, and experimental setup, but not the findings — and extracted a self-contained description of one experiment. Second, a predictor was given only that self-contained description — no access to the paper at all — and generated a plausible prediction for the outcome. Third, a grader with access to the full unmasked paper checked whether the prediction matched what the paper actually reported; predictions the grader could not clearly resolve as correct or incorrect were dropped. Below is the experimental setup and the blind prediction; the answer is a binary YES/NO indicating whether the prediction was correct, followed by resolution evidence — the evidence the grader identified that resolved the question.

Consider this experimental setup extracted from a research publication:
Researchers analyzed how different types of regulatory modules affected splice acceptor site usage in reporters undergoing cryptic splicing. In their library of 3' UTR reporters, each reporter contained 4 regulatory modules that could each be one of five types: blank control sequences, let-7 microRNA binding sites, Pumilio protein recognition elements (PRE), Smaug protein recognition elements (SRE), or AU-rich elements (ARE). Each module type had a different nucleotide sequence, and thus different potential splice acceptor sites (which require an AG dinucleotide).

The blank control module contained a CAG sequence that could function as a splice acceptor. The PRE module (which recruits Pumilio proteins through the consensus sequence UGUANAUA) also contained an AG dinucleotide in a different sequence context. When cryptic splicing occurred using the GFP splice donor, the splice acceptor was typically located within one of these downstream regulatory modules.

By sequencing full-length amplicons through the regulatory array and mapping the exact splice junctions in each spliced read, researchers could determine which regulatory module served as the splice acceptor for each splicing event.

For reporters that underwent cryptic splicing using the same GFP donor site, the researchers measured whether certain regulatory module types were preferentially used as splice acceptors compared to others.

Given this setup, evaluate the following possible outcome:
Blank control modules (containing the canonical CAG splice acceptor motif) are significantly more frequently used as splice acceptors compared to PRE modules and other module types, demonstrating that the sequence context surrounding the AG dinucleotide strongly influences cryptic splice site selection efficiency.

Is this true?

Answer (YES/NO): NO